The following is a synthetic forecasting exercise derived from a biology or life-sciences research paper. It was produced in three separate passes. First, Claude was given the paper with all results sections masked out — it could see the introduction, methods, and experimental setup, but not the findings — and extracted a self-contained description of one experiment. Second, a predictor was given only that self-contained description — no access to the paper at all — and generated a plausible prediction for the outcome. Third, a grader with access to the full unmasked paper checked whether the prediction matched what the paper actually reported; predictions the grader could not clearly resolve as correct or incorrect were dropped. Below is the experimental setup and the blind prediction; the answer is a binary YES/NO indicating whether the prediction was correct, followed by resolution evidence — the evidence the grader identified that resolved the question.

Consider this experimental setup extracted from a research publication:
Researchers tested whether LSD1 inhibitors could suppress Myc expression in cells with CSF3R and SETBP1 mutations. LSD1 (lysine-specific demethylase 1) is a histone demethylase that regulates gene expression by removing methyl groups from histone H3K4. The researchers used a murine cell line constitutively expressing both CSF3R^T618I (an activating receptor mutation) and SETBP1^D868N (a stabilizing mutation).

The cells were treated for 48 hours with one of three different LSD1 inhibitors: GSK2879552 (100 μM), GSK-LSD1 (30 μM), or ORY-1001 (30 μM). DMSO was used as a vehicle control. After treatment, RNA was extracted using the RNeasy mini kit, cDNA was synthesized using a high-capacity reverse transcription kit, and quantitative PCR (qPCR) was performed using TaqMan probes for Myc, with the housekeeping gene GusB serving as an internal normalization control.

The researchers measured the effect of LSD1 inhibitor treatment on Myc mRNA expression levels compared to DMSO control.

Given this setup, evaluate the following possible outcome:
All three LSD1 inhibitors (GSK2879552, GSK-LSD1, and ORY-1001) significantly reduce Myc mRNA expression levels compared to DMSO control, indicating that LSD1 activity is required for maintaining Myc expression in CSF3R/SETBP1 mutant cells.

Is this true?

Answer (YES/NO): YES